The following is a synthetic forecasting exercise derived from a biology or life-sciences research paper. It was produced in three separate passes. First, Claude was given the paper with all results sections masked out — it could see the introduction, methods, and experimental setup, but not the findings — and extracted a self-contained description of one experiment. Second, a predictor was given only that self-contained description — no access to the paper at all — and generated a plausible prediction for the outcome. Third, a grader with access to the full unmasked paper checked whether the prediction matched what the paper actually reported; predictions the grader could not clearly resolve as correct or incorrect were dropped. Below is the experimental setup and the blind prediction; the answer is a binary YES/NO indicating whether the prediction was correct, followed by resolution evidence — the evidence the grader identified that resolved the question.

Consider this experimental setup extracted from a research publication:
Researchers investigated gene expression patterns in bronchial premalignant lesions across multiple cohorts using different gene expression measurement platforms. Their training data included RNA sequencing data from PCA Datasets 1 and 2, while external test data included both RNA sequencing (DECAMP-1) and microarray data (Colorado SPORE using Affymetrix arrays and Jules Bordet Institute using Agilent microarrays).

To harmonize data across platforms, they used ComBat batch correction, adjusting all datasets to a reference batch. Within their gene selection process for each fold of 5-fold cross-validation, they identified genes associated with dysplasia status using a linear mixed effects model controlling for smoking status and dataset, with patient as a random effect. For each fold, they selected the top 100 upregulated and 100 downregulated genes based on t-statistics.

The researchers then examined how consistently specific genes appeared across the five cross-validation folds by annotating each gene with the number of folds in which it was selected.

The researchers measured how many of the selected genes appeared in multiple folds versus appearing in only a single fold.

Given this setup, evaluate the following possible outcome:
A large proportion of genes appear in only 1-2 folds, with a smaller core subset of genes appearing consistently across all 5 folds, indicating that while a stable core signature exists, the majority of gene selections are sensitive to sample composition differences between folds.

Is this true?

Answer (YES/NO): YES